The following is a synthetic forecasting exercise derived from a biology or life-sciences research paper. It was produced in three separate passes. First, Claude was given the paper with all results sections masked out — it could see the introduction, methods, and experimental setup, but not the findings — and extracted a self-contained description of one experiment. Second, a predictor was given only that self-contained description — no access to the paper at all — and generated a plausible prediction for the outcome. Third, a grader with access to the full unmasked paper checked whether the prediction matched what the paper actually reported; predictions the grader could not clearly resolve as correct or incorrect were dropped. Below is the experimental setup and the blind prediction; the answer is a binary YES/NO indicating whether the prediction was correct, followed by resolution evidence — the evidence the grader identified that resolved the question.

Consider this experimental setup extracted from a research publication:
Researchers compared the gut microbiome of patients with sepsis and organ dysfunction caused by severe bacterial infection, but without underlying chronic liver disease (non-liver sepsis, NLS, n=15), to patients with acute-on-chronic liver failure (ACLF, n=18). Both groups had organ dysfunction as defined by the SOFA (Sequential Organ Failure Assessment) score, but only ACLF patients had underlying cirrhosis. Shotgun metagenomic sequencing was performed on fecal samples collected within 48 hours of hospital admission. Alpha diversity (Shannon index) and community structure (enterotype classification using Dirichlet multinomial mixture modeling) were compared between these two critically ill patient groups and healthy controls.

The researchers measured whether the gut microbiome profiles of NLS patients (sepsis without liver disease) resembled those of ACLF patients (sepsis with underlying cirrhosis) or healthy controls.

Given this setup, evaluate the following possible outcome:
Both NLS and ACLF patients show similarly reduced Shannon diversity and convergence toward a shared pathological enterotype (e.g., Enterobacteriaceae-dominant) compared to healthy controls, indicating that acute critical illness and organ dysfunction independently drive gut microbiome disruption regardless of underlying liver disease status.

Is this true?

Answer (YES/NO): NO